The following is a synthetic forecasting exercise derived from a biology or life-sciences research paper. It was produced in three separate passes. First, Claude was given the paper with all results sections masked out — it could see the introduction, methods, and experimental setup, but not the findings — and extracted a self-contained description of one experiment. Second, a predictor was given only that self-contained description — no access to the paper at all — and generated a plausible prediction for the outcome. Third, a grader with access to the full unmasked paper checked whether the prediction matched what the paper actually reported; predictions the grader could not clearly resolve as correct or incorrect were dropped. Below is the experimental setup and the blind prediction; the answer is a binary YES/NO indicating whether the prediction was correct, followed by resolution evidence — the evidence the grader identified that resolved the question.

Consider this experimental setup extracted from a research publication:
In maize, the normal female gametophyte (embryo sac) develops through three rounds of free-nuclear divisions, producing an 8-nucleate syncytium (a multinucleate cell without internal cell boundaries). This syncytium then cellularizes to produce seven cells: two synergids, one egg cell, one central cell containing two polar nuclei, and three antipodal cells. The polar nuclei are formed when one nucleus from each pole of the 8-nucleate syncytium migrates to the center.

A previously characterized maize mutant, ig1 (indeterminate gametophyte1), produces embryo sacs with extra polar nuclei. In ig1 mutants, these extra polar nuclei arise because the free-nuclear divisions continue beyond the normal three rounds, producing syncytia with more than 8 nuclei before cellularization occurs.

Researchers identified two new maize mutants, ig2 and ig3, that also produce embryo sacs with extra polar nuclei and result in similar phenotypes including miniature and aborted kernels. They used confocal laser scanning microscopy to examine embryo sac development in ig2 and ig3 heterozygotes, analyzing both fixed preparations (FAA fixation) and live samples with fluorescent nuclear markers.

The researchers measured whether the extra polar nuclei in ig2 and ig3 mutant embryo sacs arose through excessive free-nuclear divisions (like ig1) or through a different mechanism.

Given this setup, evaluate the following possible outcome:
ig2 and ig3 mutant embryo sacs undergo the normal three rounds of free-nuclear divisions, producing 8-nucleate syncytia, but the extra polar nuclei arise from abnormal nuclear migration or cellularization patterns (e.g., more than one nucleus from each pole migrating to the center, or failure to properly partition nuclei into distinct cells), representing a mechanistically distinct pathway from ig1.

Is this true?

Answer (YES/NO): YES